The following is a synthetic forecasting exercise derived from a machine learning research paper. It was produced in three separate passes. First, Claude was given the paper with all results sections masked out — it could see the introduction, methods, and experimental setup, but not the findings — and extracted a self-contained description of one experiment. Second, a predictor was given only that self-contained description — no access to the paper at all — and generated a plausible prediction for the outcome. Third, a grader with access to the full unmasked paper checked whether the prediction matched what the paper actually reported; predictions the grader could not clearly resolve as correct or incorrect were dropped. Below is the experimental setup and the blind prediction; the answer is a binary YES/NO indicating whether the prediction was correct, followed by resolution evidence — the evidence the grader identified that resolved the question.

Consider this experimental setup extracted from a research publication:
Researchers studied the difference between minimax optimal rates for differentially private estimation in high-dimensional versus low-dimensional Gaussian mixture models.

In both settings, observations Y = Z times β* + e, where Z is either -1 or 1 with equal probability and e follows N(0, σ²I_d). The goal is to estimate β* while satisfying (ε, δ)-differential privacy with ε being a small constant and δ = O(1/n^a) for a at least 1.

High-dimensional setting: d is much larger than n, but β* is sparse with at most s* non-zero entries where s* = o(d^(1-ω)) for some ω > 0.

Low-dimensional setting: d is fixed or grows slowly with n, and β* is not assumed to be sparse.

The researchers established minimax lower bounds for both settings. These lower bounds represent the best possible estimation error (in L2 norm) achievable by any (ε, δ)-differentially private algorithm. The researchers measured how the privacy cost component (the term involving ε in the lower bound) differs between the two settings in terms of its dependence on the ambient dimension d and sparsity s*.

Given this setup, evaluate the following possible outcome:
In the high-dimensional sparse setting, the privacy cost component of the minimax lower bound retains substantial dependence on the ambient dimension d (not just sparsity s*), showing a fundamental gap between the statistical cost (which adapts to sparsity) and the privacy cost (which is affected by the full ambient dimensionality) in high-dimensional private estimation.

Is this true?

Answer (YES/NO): NO